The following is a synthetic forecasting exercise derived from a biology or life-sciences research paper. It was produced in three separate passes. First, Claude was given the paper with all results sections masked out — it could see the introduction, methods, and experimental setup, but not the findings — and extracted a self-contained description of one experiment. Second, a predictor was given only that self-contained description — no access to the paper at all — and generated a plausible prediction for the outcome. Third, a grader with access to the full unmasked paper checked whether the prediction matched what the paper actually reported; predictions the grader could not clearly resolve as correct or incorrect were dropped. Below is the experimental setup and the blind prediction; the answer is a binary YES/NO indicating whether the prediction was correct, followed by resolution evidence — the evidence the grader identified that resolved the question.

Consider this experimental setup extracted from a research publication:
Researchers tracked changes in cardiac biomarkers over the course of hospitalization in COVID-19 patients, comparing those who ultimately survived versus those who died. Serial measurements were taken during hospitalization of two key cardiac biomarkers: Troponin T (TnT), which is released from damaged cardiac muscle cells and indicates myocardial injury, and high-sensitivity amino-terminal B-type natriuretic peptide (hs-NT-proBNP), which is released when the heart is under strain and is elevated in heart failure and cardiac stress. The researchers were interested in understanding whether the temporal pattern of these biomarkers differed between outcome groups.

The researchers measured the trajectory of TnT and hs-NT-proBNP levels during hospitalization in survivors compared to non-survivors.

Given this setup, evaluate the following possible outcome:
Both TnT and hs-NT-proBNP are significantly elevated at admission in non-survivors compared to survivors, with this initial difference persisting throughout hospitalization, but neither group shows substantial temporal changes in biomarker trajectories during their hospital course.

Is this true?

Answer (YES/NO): NO